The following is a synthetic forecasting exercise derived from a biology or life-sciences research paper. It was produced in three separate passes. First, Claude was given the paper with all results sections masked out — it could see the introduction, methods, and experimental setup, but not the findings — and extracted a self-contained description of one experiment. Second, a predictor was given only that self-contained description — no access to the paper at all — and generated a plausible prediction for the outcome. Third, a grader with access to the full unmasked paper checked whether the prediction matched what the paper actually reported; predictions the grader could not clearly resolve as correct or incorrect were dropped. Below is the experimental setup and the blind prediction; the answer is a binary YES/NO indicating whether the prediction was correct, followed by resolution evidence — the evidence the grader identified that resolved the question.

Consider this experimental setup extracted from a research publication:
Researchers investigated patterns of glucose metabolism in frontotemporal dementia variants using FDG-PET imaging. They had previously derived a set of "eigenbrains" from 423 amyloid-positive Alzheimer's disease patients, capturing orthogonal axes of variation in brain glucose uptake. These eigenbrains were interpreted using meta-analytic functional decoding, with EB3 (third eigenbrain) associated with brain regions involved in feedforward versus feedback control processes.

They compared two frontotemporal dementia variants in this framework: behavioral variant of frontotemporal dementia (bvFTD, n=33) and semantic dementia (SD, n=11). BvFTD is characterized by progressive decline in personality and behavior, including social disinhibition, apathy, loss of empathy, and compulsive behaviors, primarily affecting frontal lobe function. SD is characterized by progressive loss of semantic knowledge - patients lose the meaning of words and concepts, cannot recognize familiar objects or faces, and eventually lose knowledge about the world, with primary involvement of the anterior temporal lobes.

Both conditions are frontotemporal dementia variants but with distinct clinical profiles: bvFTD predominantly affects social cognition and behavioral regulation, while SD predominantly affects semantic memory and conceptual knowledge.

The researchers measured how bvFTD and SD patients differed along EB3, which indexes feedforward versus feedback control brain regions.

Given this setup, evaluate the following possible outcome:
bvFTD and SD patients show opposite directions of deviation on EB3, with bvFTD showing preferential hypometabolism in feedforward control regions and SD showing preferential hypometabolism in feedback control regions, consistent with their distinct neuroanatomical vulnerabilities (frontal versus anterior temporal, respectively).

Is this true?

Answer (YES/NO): NO